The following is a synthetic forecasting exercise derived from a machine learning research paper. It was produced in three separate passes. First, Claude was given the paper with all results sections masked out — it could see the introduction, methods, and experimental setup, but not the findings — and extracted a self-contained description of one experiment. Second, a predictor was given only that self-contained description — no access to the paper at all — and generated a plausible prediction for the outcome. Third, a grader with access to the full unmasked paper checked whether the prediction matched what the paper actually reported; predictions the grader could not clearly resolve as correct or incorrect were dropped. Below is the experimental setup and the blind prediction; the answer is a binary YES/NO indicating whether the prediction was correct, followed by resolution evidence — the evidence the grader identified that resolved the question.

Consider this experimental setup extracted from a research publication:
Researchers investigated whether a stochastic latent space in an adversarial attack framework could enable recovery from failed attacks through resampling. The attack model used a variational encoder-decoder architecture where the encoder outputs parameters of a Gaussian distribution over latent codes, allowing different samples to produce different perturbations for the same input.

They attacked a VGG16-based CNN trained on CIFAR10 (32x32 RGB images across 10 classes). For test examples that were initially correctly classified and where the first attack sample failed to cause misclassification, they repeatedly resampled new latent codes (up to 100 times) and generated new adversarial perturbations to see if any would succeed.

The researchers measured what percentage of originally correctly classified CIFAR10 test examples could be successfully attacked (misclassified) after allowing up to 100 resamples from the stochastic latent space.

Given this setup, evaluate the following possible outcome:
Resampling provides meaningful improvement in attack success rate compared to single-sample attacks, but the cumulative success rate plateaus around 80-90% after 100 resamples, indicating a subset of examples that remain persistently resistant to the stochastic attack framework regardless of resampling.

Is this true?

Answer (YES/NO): NO